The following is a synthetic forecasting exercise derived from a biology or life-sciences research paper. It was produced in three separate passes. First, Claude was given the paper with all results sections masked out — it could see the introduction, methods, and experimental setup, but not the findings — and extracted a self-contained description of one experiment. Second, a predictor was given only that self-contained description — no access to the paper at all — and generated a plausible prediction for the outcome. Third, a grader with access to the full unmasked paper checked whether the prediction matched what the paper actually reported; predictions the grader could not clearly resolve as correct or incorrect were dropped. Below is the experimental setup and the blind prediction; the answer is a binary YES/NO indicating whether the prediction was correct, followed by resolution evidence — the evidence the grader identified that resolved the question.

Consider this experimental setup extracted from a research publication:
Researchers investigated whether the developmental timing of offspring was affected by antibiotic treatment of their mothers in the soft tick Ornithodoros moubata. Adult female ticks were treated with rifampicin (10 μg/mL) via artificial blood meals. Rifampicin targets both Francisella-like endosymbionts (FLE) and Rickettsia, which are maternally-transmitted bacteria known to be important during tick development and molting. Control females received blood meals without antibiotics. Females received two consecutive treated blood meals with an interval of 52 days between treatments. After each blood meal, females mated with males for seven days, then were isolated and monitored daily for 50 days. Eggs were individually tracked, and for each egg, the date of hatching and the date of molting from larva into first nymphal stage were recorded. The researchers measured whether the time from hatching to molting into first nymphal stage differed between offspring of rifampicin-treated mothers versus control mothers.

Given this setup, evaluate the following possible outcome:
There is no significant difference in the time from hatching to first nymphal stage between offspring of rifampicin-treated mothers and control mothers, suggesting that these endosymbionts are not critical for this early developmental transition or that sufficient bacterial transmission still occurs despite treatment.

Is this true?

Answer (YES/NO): NO